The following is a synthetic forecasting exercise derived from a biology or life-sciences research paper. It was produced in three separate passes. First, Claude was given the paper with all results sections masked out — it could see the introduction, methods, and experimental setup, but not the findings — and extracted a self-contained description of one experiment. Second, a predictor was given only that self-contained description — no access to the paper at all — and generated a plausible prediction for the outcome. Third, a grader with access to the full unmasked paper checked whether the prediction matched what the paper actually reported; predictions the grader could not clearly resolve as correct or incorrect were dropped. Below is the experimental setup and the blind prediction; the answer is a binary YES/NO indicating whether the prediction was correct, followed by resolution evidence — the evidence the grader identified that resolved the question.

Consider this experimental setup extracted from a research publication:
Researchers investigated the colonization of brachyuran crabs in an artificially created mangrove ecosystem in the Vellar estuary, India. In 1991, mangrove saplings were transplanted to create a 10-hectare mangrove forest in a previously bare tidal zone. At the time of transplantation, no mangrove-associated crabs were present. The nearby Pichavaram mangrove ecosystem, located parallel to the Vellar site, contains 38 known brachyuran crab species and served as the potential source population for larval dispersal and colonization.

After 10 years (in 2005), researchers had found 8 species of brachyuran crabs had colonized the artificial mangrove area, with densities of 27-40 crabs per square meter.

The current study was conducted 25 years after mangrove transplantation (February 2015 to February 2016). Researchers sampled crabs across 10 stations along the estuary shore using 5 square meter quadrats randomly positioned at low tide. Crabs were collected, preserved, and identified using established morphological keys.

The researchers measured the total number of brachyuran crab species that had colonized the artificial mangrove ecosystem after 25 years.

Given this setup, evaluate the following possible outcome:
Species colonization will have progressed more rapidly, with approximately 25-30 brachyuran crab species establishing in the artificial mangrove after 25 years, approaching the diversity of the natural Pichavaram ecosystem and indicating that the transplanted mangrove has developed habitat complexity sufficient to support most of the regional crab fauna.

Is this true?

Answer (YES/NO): NO